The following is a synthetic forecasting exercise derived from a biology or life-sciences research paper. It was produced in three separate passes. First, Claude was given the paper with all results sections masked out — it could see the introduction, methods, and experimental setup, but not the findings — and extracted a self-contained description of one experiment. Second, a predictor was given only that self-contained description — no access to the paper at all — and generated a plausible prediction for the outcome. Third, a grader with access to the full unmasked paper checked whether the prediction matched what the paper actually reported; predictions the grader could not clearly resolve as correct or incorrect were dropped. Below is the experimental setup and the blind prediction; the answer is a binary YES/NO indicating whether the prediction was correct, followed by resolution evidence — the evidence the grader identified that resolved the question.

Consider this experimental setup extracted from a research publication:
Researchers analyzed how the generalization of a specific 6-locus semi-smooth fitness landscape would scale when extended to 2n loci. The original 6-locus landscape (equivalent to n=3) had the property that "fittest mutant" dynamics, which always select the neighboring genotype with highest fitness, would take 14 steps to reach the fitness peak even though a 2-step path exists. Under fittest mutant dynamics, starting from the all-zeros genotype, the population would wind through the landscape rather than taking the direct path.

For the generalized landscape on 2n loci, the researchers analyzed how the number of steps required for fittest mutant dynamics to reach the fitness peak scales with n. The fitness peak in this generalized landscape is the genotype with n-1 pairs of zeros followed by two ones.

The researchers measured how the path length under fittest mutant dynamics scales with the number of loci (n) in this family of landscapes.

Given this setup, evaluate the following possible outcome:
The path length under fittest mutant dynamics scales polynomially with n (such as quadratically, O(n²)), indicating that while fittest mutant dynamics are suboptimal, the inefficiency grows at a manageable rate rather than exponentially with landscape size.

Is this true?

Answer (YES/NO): NO